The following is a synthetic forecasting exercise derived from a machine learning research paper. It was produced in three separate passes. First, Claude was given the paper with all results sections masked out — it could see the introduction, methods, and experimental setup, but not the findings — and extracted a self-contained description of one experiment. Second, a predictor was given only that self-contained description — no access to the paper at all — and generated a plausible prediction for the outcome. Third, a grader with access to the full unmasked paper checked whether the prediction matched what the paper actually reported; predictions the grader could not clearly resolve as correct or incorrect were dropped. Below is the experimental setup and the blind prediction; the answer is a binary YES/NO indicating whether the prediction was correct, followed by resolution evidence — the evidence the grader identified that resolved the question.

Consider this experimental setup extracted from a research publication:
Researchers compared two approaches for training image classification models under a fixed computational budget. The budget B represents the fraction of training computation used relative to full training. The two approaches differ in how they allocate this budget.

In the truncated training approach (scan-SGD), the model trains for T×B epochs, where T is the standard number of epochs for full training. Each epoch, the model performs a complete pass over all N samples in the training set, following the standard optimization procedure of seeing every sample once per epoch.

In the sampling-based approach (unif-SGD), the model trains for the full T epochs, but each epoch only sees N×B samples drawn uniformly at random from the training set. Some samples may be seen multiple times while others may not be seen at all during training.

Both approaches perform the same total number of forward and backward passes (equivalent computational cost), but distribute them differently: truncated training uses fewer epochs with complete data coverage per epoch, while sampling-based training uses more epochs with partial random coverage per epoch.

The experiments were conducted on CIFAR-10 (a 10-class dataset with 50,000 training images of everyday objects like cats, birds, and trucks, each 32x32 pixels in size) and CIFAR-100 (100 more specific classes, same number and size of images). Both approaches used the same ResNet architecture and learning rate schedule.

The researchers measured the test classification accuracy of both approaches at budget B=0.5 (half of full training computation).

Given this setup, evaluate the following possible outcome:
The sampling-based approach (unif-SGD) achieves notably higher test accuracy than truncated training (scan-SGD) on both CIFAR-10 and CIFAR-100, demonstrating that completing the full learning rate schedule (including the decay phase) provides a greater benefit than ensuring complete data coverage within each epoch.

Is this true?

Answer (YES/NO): NO